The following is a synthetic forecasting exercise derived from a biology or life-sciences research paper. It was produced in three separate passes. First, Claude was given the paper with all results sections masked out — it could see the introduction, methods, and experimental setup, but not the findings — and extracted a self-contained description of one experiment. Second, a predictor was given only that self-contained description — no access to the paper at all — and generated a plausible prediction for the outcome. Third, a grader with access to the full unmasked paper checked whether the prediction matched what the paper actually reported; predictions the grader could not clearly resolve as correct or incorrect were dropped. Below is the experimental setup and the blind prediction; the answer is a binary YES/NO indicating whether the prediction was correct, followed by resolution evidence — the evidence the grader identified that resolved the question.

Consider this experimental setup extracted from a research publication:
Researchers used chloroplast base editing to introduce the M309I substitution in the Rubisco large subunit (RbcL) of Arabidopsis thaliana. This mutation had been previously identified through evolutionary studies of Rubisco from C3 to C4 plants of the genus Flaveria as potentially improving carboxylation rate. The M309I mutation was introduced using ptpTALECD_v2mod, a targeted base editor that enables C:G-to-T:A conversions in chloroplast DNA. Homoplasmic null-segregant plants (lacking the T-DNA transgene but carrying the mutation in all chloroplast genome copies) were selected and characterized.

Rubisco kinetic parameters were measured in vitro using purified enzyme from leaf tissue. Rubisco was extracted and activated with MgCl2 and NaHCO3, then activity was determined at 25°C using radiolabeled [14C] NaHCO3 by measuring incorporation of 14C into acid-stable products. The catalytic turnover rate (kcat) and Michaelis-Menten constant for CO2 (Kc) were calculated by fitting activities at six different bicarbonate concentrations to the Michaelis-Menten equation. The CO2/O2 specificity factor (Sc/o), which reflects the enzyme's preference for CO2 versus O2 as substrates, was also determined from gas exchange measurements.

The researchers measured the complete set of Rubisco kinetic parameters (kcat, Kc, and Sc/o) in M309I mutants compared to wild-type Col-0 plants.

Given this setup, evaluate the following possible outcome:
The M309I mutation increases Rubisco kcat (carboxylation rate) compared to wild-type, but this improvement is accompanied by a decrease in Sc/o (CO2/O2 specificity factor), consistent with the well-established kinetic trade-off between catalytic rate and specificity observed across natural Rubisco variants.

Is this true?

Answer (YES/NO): YES